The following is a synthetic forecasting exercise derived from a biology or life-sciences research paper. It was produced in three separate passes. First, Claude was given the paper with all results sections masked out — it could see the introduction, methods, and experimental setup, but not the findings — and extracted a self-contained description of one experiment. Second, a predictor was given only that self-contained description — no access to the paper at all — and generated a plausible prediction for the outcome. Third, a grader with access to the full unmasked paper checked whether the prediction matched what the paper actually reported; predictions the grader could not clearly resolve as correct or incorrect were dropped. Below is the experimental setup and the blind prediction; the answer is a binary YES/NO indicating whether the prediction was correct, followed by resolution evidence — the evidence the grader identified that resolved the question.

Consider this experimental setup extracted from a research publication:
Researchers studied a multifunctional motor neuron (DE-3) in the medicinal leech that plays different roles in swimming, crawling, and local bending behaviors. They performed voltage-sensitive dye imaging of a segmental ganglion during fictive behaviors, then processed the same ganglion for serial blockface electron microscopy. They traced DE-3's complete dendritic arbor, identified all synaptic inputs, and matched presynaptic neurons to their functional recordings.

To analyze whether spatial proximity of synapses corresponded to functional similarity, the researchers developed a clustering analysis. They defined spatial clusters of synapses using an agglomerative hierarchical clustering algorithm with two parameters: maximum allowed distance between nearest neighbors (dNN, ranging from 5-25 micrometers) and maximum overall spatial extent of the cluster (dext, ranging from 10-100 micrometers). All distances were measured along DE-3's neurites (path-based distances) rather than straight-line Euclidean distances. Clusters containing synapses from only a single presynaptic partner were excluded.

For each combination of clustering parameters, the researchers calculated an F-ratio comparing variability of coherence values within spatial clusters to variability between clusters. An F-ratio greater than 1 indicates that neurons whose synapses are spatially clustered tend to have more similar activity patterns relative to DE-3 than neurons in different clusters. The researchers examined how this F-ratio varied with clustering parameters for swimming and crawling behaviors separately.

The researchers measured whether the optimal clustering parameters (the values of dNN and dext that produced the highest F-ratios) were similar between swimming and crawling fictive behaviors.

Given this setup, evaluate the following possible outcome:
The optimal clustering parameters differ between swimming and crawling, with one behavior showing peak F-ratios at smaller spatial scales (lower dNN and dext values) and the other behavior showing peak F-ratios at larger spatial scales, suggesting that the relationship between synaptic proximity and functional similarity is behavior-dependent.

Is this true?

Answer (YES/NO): YES